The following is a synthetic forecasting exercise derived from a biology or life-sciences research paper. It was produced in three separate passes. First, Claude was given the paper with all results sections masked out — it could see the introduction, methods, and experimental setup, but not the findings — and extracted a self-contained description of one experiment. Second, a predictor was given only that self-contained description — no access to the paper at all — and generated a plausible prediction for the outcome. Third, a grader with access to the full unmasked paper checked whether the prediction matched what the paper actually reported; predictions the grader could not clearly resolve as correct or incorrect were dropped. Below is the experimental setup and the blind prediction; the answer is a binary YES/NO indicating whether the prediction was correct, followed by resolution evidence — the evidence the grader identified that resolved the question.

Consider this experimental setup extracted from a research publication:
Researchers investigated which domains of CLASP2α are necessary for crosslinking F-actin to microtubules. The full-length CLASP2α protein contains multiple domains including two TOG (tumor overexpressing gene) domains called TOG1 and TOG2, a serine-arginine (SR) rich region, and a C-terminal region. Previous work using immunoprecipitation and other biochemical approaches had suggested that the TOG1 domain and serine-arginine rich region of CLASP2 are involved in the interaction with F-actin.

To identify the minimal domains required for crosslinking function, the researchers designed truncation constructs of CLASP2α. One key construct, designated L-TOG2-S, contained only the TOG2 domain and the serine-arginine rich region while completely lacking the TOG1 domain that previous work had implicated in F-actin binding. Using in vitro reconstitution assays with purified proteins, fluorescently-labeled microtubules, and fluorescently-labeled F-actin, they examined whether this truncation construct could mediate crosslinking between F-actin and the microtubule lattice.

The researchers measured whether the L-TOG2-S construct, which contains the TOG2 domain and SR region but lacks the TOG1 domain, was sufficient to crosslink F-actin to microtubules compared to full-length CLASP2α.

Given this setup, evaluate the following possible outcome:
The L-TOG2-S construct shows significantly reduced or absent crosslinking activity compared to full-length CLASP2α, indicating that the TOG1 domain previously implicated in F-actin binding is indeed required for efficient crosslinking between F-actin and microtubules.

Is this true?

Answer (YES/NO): NO